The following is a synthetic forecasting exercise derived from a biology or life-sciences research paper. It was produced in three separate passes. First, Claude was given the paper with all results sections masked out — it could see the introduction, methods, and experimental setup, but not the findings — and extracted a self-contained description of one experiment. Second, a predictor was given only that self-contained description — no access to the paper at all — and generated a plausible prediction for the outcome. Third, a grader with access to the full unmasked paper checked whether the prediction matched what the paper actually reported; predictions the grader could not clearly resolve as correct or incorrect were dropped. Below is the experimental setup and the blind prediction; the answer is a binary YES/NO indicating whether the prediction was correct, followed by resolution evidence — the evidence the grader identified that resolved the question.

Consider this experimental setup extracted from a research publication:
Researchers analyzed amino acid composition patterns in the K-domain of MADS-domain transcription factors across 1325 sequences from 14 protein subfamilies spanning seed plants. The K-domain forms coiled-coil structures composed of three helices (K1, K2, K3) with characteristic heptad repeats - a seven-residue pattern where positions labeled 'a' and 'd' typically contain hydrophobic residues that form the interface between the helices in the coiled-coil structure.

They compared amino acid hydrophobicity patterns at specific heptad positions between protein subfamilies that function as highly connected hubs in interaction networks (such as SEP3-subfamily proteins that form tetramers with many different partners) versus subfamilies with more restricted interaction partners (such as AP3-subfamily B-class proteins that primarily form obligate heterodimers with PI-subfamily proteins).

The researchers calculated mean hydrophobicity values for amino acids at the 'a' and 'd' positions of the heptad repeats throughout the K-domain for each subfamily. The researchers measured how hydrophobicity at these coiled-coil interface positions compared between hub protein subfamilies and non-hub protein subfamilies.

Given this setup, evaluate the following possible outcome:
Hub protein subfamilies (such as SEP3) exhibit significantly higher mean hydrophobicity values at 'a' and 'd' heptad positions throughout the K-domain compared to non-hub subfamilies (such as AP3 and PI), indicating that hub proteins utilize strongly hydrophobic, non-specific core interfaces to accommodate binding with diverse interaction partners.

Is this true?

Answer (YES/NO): NO